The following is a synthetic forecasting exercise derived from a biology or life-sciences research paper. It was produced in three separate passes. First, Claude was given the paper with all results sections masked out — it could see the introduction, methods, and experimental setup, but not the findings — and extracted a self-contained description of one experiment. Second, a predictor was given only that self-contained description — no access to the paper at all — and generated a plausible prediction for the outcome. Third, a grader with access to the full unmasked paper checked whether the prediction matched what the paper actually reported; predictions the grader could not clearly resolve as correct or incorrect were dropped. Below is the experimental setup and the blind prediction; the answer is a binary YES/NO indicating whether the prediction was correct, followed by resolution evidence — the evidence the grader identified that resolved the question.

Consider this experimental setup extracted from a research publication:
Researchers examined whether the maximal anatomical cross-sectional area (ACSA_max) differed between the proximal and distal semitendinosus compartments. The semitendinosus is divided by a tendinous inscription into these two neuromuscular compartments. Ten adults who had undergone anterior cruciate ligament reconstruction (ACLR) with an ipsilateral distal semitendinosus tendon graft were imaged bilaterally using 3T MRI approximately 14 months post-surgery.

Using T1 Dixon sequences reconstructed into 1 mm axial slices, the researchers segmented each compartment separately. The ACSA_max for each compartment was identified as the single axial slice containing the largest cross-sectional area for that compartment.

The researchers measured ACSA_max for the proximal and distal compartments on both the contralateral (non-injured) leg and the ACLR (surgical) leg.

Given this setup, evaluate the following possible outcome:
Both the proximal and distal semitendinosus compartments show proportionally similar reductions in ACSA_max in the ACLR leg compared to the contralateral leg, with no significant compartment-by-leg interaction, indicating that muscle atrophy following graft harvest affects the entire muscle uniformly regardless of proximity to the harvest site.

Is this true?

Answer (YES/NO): YES